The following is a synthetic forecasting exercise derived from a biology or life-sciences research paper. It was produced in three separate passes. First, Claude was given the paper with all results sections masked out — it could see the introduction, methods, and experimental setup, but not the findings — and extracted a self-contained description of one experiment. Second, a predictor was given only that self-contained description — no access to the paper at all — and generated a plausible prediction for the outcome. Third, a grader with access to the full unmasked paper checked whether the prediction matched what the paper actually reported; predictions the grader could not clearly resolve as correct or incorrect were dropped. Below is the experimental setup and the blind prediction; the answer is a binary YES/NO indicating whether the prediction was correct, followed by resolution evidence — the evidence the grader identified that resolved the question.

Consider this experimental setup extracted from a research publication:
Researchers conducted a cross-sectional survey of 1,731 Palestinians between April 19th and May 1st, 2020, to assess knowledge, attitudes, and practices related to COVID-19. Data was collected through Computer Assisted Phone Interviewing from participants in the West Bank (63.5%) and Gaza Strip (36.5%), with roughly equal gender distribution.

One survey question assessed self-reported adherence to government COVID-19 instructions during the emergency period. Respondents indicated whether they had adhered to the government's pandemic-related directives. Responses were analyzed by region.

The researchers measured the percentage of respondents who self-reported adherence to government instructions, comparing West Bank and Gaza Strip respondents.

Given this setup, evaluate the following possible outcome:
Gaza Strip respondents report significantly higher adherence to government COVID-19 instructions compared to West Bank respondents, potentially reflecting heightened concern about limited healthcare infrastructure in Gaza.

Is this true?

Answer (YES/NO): NO